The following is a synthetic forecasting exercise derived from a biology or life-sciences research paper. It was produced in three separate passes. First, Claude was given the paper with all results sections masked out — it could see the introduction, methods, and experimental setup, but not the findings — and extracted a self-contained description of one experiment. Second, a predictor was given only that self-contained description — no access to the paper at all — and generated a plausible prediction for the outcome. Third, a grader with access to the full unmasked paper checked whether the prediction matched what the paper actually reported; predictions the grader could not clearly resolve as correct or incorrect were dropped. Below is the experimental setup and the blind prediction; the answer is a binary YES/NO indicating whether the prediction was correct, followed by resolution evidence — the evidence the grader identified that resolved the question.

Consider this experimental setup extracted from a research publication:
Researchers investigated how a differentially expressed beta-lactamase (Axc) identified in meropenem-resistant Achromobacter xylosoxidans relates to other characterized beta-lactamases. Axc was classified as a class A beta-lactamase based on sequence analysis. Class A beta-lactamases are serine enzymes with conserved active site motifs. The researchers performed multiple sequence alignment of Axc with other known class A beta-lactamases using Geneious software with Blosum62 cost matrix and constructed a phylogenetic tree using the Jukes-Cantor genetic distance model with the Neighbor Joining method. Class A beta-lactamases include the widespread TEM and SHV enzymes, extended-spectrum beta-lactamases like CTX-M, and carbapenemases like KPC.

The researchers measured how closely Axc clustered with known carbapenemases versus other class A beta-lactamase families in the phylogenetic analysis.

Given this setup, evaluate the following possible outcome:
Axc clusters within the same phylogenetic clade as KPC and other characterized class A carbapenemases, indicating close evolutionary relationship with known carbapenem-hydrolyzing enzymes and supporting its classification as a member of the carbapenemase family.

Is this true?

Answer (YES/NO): NO